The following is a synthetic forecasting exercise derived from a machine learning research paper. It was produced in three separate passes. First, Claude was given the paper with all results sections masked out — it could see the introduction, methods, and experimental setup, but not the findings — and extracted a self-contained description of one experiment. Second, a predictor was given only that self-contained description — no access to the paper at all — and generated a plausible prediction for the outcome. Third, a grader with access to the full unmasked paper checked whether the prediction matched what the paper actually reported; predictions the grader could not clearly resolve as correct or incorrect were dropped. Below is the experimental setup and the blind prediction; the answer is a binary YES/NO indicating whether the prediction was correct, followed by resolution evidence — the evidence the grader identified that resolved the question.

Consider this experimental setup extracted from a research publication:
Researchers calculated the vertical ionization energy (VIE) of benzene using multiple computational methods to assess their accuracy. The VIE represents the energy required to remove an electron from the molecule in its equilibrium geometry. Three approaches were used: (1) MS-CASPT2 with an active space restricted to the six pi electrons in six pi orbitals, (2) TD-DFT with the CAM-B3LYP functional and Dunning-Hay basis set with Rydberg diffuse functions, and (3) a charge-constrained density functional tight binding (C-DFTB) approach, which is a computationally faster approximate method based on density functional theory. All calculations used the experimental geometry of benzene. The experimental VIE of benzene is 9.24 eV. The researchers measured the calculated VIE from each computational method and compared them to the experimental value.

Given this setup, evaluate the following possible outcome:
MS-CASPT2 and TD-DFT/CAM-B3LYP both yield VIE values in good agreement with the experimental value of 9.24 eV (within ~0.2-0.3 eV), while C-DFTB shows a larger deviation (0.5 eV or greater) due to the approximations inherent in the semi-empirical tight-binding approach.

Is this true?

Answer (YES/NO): NO